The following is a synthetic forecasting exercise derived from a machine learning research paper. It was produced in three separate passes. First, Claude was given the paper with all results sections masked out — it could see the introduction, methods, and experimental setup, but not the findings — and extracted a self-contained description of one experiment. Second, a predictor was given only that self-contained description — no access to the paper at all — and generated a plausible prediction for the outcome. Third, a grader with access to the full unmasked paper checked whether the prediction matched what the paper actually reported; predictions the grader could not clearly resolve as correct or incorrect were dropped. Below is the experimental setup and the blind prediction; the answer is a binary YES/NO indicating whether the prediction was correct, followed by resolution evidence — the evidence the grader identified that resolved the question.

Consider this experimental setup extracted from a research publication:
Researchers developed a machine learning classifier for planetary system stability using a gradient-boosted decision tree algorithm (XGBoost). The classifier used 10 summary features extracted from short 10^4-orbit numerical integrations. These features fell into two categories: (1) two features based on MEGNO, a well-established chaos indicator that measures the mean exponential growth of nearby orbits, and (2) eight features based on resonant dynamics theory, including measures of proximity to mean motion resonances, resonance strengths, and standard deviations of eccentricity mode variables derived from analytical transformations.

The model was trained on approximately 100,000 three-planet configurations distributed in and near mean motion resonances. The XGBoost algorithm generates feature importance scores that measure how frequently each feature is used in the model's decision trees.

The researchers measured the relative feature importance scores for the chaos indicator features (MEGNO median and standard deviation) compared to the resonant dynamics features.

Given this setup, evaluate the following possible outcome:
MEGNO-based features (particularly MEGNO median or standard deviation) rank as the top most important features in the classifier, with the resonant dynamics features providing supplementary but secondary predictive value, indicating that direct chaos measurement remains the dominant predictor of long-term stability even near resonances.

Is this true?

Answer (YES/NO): NO